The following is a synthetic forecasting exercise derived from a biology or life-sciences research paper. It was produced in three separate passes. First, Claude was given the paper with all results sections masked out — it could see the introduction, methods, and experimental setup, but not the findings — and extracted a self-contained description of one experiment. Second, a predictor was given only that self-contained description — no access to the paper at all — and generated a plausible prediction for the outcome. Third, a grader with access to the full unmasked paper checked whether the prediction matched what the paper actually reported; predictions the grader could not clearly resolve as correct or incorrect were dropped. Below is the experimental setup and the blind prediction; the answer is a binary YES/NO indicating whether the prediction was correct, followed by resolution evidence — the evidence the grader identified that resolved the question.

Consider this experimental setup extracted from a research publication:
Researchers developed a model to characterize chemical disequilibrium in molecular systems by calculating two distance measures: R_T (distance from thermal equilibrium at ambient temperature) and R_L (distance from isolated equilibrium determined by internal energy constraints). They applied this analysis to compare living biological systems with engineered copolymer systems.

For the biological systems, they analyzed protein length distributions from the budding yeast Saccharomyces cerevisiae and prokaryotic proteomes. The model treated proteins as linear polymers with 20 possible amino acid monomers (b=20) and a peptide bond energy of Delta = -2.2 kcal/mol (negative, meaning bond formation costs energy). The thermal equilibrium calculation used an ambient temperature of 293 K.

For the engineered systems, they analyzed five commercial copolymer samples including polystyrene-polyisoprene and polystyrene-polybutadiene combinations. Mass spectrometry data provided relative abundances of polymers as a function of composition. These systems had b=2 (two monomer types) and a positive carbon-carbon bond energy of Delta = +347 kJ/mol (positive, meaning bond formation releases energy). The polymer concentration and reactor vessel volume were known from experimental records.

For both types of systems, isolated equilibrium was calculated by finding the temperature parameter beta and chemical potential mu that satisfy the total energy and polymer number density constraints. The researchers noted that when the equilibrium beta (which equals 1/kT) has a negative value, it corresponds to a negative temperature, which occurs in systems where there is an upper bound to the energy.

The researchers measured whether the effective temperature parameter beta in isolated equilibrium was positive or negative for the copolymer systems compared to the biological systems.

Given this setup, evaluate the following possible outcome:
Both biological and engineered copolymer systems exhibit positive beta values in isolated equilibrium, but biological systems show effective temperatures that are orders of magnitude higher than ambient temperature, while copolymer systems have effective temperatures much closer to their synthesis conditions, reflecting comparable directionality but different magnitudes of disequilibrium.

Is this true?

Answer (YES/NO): NO